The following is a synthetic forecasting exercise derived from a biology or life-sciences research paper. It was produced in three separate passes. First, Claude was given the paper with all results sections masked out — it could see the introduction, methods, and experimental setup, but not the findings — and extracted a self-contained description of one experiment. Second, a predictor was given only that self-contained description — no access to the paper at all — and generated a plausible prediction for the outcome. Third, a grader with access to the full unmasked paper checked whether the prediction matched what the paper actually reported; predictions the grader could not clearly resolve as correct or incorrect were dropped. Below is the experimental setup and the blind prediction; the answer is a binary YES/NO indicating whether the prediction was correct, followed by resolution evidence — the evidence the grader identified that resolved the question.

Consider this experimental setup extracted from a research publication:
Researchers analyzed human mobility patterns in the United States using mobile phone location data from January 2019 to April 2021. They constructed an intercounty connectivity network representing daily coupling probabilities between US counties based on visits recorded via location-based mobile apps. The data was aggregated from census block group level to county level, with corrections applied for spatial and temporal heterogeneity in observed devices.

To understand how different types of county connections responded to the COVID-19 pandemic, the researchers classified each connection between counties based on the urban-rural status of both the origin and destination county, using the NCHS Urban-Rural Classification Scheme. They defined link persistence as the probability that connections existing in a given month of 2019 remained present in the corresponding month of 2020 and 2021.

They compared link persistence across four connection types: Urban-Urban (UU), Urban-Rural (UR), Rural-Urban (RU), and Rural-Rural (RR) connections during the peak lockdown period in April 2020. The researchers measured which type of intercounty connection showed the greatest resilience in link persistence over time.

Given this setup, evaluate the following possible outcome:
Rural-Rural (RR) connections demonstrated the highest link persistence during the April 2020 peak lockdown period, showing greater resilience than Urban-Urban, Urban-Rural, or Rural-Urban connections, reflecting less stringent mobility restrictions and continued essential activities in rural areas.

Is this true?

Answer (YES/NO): NO